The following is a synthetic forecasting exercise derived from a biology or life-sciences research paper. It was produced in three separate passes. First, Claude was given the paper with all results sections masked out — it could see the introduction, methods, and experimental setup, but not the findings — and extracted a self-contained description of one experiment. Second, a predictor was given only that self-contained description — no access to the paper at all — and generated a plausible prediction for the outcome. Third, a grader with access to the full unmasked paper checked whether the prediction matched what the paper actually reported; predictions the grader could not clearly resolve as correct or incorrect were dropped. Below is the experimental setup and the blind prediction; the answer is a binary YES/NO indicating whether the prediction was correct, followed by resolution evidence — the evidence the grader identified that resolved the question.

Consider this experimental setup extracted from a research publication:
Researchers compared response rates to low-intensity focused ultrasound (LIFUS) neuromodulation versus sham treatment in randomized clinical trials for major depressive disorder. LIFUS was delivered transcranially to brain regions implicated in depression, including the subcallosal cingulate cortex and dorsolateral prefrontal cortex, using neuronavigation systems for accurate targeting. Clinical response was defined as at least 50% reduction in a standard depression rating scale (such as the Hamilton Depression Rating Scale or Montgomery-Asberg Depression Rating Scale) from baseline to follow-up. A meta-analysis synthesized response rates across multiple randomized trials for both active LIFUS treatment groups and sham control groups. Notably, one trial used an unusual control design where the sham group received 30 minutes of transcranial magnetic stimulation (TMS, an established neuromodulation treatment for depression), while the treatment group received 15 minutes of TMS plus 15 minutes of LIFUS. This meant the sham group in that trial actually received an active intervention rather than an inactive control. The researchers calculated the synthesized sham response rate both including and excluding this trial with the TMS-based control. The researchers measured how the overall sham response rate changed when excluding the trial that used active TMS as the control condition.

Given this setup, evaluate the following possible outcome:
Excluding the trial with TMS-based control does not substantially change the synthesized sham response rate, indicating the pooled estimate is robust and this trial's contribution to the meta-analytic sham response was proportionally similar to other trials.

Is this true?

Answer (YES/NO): NO